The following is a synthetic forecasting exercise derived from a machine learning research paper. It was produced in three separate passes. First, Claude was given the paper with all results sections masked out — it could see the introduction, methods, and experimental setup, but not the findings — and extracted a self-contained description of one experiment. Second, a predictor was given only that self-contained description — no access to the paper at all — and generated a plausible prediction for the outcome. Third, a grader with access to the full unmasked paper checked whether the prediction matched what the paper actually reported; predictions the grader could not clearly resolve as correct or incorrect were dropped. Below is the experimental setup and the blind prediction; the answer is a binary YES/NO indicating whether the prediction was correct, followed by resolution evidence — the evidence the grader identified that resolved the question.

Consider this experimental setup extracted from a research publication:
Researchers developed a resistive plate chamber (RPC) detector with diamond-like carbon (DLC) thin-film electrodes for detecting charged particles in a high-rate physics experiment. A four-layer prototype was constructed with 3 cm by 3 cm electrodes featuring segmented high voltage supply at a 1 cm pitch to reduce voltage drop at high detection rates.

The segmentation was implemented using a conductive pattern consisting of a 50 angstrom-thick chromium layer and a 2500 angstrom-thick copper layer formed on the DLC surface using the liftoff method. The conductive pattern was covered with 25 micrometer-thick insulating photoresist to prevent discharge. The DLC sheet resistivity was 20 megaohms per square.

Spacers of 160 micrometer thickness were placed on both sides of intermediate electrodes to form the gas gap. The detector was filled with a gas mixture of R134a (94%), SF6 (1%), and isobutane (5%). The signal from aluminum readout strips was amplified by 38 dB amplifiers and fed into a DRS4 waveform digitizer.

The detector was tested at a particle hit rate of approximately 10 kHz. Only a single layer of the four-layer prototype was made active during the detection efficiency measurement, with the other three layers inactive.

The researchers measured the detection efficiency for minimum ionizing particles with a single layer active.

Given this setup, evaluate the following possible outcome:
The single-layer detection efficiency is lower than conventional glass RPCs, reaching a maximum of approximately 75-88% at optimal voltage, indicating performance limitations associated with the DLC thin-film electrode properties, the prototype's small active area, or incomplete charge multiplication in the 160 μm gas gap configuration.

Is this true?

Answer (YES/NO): NO